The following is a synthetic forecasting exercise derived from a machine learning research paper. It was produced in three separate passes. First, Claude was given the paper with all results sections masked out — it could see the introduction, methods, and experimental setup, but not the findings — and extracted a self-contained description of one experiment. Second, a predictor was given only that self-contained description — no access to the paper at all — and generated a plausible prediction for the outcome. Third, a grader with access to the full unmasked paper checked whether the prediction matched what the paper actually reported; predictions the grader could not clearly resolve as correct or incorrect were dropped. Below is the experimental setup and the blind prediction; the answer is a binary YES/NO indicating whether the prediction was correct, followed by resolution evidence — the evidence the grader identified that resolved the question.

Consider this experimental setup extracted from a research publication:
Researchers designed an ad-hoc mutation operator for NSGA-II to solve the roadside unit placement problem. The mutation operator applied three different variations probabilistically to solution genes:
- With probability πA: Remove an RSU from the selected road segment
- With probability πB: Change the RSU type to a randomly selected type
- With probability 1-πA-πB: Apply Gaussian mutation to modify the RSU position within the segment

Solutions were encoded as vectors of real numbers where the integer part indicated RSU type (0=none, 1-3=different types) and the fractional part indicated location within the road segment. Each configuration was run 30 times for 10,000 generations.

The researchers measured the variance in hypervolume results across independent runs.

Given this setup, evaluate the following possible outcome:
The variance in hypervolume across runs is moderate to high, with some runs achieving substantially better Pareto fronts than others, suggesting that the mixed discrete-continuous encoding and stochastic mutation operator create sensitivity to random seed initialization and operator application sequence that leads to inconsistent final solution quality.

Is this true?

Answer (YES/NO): NO